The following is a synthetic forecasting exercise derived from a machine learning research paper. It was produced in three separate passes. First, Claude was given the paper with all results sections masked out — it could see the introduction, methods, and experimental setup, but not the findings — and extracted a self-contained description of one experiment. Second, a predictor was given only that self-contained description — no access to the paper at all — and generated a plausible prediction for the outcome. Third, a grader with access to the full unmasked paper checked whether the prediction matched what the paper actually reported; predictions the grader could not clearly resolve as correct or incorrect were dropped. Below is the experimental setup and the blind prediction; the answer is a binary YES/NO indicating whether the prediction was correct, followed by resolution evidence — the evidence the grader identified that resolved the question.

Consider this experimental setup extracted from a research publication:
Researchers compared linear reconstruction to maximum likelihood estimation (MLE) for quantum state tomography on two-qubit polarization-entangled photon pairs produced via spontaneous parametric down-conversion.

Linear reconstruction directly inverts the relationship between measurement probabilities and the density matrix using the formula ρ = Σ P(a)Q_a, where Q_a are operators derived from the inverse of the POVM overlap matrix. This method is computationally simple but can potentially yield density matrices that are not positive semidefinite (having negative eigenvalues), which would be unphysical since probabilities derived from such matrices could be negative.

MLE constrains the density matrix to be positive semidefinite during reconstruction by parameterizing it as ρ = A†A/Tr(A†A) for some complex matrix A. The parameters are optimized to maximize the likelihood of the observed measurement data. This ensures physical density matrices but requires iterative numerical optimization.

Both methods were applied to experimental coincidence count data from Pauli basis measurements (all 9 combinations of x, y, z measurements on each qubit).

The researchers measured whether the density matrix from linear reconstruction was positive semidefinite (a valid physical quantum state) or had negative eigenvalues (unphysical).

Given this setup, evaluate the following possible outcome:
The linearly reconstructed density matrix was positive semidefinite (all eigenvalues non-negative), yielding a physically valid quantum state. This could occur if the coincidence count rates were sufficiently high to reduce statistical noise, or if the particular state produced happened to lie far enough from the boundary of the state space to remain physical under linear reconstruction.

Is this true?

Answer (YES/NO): NO